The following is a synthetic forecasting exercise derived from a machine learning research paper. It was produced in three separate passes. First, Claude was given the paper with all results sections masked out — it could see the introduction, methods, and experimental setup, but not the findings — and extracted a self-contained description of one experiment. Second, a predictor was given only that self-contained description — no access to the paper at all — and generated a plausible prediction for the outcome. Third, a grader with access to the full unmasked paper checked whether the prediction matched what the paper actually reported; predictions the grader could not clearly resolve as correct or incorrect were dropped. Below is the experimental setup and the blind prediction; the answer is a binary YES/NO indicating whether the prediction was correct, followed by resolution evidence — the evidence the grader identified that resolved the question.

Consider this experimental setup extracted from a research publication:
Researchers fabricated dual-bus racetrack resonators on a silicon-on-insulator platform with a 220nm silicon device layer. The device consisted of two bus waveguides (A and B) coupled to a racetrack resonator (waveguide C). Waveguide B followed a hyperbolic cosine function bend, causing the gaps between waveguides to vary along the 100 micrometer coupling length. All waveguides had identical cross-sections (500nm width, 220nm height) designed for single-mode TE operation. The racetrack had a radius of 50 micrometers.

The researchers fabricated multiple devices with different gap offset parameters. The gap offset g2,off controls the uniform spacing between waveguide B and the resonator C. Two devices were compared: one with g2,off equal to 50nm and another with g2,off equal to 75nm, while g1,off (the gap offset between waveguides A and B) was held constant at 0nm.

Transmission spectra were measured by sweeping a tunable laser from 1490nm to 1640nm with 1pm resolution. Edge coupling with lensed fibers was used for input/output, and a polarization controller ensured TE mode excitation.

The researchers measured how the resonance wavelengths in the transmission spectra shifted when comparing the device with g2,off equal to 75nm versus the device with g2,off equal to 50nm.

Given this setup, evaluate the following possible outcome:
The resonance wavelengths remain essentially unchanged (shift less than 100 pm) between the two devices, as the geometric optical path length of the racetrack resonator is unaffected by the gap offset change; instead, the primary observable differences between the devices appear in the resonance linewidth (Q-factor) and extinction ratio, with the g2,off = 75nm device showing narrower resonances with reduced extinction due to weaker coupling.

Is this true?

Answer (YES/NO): NO